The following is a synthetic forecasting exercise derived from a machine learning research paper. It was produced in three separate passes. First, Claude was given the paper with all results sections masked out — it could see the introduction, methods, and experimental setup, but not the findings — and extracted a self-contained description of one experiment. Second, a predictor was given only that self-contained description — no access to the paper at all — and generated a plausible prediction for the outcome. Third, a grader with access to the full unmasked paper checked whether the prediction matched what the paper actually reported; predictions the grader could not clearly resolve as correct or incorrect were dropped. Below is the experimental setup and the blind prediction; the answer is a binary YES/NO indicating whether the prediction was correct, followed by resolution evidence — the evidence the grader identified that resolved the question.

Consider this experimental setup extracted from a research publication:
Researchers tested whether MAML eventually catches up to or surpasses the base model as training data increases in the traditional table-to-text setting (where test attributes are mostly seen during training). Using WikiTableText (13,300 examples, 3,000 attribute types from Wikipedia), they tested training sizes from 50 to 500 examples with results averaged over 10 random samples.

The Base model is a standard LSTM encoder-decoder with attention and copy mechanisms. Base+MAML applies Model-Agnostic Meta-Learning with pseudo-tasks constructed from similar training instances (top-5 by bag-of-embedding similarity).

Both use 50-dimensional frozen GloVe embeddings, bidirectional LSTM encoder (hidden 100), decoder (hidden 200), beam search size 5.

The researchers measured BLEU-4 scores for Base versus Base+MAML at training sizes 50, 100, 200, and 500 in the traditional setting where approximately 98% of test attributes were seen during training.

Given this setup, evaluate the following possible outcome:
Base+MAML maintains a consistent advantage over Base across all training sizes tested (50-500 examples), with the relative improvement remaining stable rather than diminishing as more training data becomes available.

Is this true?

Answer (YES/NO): NO